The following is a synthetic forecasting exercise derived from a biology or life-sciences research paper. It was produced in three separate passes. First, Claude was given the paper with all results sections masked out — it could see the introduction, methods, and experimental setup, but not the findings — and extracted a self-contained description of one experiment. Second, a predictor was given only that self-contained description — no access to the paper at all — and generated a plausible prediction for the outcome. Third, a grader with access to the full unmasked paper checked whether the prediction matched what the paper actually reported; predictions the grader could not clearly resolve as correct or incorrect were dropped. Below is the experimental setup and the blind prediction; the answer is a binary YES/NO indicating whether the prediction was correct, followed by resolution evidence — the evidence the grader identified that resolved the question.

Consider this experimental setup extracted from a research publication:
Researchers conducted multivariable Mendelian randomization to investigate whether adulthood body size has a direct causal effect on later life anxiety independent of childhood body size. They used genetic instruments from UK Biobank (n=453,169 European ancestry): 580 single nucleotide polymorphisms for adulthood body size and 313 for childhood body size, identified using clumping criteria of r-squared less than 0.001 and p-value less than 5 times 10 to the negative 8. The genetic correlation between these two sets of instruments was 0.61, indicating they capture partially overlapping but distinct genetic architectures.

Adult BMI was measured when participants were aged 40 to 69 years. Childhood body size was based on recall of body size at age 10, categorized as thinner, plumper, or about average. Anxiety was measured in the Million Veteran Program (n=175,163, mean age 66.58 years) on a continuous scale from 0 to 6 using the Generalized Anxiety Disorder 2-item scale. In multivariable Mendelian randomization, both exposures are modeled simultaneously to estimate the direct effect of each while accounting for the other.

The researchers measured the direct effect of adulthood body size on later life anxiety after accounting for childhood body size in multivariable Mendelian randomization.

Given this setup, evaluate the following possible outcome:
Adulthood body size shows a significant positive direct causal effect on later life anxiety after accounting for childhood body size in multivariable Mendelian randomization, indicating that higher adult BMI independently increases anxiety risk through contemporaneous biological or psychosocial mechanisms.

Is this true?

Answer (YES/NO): YES